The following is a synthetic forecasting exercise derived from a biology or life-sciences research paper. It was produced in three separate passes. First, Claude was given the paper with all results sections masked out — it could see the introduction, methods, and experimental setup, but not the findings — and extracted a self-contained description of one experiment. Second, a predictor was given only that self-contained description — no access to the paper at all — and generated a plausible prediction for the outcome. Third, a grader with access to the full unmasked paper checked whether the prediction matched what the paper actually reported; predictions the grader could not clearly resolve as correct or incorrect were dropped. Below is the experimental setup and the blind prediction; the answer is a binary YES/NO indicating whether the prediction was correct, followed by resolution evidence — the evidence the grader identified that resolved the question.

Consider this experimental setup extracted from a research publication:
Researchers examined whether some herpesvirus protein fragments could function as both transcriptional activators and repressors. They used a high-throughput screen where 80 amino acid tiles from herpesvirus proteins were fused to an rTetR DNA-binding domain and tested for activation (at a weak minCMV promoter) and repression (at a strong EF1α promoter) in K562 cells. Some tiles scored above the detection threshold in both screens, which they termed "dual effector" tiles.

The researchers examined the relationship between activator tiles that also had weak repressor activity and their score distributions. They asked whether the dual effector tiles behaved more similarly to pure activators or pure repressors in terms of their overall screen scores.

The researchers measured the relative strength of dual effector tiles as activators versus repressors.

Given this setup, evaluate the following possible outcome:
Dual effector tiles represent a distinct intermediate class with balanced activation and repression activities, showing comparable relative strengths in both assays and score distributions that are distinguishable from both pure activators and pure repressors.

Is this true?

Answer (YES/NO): NO